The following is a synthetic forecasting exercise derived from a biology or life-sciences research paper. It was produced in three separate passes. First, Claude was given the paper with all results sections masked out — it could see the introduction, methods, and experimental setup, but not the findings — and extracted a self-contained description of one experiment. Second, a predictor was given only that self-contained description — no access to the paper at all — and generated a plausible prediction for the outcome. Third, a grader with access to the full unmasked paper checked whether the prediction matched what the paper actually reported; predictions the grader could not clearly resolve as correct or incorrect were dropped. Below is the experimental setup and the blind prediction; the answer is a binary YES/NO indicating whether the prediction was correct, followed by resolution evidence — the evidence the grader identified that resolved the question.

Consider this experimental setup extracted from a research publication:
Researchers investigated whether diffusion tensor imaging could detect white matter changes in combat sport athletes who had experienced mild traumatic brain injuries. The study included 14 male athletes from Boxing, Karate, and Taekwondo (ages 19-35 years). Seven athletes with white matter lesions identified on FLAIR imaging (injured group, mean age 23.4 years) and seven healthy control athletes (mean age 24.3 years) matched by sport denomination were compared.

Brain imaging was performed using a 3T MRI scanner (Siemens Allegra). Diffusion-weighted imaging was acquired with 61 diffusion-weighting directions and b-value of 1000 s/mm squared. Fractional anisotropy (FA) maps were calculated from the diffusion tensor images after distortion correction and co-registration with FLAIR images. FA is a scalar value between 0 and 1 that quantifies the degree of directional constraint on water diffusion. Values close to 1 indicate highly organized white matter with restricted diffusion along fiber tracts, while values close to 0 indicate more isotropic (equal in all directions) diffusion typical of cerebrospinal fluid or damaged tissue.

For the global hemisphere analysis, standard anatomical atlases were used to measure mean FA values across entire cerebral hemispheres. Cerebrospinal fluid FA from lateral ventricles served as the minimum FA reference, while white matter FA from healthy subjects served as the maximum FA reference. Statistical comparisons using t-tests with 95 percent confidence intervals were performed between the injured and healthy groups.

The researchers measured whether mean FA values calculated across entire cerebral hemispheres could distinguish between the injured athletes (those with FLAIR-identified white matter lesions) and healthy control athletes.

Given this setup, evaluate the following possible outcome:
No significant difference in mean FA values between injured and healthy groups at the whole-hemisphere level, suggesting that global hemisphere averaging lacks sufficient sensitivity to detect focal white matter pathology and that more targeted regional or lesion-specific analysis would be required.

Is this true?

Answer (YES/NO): YES